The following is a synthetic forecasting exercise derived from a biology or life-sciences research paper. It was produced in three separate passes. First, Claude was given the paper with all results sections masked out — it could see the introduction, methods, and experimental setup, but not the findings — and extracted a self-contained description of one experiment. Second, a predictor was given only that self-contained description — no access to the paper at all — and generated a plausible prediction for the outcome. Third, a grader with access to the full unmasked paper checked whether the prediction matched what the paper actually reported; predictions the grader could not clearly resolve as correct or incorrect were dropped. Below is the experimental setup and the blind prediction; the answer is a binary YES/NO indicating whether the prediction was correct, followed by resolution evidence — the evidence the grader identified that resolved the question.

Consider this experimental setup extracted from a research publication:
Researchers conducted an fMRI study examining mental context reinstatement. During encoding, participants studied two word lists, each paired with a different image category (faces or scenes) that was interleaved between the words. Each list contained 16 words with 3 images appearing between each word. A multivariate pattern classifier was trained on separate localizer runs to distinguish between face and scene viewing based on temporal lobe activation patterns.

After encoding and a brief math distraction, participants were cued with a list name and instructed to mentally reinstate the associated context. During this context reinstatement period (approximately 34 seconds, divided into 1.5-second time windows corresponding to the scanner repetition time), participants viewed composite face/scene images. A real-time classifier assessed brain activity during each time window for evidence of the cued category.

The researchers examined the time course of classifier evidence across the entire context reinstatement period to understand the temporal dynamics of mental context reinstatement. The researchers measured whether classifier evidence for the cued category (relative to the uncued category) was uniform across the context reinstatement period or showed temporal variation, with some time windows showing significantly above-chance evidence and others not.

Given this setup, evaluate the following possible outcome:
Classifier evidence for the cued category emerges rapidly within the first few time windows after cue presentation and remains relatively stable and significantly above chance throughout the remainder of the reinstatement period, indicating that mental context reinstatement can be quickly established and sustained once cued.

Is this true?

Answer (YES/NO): NO